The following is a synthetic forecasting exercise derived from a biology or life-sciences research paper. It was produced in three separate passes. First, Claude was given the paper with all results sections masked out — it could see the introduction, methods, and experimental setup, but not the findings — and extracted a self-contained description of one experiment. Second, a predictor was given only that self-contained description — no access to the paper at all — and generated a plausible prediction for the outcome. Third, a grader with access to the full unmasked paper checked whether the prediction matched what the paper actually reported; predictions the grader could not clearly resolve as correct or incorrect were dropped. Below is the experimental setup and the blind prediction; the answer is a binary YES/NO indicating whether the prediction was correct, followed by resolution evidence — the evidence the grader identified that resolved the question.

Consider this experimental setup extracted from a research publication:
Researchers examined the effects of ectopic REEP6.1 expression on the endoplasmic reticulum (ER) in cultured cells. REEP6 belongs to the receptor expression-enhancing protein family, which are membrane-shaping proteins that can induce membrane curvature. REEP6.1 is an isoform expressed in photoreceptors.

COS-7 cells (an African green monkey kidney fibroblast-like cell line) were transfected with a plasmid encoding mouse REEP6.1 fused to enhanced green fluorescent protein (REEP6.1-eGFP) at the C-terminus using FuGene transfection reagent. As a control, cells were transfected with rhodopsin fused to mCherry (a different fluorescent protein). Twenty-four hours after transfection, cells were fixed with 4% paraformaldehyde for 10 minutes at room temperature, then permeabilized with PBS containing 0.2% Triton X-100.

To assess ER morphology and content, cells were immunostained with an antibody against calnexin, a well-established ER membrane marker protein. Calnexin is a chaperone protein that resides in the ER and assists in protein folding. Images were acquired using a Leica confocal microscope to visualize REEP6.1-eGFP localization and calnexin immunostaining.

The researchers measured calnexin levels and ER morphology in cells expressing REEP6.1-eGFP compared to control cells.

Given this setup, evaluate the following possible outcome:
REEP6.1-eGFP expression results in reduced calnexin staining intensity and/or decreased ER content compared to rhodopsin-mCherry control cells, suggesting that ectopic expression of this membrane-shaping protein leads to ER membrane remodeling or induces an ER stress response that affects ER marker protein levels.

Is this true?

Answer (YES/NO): NO